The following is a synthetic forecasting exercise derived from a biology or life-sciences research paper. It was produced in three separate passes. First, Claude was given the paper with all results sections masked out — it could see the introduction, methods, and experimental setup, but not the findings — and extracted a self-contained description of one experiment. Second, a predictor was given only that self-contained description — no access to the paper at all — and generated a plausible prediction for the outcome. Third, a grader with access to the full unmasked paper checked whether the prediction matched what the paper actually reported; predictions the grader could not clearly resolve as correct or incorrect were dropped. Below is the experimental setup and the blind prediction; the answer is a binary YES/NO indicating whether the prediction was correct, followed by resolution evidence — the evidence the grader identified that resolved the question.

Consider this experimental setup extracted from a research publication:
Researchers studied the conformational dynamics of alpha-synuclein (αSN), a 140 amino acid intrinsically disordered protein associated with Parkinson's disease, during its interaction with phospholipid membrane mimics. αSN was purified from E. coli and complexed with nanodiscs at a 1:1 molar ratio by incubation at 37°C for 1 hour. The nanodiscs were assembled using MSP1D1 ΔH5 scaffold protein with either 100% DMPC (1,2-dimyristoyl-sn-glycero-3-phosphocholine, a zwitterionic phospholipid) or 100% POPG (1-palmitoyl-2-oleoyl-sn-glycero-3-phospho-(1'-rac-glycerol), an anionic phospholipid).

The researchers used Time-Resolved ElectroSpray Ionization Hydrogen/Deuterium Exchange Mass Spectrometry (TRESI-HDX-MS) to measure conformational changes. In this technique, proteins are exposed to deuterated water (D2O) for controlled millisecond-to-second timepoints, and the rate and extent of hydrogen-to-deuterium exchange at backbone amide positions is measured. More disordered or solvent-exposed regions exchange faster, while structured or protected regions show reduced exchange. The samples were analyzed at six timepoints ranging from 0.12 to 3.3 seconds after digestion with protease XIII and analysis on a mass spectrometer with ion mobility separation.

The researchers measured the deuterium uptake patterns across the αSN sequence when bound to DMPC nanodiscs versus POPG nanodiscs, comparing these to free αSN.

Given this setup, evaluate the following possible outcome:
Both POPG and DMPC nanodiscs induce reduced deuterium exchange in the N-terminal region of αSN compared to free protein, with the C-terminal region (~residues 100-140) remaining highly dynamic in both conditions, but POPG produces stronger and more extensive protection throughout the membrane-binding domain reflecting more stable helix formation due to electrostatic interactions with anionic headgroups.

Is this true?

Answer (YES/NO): NO